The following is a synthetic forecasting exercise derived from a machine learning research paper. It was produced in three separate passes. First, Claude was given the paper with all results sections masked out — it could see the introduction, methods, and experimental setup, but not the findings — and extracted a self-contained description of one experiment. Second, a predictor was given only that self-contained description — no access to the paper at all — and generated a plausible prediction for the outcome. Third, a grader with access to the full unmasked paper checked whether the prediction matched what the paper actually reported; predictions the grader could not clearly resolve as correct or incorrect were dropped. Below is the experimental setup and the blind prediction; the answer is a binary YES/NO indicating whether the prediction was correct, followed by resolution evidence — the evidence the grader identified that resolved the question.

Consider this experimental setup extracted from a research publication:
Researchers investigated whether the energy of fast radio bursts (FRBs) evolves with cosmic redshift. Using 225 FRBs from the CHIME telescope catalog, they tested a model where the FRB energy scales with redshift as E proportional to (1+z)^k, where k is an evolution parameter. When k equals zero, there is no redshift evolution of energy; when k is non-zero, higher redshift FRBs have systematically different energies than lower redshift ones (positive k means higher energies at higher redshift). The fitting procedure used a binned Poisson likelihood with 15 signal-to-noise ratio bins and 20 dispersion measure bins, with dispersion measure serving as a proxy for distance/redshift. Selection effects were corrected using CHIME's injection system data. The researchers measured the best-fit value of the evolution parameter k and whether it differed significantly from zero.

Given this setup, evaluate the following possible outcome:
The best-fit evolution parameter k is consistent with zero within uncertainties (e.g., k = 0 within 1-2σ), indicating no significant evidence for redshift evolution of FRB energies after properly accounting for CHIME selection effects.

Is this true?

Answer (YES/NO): YES